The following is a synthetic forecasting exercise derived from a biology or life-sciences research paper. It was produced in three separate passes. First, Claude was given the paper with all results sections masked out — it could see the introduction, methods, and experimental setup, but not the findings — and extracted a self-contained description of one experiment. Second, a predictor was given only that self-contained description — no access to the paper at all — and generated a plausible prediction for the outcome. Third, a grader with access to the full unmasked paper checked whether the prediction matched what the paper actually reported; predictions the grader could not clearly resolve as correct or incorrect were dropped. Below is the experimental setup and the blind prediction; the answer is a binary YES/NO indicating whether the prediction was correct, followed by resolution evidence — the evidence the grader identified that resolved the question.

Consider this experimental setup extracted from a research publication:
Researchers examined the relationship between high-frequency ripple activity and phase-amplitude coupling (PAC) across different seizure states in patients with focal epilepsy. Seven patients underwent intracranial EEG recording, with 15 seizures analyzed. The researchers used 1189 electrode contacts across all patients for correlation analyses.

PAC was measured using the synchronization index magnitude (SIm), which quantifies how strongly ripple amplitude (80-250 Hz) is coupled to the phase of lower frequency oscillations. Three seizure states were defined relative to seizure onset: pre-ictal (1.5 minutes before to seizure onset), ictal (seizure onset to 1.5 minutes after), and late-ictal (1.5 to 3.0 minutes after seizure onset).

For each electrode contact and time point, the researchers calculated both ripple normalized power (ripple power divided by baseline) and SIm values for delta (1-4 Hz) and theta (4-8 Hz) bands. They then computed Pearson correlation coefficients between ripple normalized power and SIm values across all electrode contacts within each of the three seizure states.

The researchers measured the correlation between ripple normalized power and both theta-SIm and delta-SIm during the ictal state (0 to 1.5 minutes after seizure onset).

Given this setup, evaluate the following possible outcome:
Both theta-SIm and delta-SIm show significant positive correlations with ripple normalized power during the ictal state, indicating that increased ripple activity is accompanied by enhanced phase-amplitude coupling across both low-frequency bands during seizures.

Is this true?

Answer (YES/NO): NO